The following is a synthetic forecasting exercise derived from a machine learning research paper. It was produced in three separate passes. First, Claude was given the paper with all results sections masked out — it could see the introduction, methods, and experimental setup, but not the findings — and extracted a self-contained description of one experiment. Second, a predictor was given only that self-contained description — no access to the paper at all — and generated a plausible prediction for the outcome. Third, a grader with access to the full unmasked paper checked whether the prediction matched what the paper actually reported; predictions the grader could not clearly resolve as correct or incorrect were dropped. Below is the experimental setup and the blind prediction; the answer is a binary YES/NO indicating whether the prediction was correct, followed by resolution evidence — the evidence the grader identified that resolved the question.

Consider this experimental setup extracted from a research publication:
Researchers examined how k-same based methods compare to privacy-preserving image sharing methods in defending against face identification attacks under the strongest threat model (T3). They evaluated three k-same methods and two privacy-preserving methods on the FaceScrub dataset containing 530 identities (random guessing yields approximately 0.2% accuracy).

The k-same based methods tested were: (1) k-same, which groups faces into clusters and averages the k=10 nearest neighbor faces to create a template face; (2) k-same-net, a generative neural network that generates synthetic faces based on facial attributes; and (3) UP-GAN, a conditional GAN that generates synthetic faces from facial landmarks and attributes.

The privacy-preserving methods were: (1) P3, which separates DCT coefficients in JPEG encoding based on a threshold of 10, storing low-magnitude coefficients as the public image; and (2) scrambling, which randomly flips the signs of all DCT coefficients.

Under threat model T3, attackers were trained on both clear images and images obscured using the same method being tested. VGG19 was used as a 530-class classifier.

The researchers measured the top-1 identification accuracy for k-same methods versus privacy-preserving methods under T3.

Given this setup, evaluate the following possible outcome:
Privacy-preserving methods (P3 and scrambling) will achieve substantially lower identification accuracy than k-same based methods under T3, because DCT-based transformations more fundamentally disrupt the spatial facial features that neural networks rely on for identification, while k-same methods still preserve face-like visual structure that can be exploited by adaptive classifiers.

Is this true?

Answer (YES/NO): NO